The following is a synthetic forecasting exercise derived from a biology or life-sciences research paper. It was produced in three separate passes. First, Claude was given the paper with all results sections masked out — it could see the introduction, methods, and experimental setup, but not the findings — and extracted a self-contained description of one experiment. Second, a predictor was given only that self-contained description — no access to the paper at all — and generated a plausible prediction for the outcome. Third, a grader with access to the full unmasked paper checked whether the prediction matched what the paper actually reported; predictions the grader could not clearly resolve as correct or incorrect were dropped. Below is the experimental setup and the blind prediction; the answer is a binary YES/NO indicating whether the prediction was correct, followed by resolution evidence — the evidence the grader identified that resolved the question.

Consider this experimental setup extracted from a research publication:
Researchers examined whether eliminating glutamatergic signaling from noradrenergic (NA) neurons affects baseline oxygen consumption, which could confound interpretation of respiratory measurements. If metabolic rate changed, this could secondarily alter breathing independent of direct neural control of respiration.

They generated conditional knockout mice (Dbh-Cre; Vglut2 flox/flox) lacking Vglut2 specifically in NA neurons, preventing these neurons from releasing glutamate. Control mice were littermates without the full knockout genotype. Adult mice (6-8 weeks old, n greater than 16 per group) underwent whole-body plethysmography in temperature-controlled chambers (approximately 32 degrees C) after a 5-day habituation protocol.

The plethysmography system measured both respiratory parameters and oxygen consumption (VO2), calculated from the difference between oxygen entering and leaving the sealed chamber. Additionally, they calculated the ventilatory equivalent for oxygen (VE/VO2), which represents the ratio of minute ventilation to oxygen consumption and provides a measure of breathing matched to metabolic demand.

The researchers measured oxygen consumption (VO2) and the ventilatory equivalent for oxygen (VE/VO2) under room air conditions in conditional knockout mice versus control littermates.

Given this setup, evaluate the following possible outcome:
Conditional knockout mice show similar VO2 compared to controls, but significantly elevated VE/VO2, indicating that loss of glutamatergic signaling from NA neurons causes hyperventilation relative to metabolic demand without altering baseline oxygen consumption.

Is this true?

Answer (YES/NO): NO